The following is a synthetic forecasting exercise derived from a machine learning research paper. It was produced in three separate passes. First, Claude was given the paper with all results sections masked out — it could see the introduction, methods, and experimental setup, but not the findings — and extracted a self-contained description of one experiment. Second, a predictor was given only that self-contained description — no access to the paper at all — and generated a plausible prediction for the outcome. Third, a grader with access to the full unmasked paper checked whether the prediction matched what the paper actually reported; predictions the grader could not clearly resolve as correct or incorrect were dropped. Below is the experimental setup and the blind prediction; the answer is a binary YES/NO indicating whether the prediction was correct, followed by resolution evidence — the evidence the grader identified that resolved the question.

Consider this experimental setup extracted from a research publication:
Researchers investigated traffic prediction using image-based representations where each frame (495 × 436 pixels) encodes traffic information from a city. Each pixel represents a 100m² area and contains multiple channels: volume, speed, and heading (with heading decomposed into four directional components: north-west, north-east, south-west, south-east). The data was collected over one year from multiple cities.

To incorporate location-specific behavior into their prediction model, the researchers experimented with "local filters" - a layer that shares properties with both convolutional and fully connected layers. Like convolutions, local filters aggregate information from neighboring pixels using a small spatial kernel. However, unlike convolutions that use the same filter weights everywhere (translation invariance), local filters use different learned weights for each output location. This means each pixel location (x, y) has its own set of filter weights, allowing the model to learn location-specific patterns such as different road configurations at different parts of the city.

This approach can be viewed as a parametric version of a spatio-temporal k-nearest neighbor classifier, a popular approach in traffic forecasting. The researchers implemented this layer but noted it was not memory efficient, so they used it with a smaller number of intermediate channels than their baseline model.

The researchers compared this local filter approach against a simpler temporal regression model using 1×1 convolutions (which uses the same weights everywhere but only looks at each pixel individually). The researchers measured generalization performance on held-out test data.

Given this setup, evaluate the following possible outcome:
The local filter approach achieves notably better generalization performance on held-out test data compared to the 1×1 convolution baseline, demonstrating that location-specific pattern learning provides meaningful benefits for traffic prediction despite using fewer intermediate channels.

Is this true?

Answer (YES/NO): NO